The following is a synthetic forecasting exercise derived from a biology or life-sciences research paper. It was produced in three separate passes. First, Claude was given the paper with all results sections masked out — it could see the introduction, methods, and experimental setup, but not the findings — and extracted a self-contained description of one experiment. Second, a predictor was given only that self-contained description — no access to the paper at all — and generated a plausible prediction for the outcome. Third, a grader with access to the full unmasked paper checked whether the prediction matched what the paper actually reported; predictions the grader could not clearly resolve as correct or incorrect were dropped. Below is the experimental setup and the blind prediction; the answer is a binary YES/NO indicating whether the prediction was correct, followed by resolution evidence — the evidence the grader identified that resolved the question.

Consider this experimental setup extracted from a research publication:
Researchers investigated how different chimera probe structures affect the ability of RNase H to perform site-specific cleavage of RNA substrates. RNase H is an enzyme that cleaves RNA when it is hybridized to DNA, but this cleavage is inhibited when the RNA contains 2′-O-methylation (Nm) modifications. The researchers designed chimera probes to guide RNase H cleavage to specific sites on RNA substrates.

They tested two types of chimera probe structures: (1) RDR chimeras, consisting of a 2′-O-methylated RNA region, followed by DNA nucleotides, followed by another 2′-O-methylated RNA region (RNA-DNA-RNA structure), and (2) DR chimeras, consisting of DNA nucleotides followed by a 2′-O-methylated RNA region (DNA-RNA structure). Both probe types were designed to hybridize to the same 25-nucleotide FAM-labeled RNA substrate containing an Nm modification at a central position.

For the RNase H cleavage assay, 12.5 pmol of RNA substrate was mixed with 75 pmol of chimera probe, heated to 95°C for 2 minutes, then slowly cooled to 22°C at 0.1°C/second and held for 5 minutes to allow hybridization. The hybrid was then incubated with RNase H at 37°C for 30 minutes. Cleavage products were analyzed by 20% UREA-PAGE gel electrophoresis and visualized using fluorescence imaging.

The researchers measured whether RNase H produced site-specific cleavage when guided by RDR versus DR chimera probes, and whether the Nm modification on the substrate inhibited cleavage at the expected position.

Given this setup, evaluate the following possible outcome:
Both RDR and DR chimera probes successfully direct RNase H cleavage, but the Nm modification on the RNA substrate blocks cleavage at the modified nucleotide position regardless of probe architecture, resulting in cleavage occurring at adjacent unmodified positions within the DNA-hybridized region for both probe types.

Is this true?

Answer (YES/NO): NO